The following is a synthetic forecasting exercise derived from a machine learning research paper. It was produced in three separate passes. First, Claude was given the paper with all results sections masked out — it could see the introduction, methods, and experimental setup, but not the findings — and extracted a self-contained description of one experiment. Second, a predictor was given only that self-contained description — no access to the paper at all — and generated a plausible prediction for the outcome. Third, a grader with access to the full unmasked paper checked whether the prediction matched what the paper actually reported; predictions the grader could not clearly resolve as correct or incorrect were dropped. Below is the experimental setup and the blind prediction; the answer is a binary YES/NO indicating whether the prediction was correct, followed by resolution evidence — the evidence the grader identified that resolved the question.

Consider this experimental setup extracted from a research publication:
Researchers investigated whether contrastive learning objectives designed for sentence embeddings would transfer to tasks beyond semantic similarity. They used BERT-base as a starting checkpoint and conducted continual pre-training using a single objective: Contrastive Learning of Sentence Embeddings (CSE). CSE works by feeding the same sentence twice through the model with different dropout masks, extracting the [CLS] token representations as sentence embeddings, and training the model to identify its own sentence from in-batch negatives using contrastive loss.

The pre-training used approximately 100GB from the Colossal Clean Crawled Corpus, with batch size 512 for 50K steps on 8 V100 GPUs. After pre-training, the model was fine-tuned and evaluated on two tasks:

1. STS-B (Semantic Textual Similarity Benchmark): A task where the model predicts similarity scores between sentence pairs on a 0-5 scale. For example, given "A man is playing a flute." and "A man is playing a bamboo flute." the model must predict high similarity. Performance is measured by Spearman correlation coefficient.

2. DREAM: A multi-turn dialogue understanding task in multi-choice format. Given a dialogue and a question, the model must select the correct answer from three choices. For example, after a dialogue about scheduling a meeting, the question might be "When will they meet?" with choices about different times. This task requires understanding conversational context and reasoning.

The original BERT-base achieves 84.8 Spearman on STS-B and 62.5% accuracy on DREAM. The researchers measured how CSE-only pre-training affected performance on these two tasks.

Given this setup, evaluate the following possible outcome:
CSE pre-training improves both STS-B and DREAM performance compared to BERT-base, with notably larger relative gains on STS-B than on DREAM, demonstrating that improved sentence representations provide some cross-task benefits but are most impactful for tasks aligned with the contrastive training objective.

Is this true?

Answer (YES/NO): NO